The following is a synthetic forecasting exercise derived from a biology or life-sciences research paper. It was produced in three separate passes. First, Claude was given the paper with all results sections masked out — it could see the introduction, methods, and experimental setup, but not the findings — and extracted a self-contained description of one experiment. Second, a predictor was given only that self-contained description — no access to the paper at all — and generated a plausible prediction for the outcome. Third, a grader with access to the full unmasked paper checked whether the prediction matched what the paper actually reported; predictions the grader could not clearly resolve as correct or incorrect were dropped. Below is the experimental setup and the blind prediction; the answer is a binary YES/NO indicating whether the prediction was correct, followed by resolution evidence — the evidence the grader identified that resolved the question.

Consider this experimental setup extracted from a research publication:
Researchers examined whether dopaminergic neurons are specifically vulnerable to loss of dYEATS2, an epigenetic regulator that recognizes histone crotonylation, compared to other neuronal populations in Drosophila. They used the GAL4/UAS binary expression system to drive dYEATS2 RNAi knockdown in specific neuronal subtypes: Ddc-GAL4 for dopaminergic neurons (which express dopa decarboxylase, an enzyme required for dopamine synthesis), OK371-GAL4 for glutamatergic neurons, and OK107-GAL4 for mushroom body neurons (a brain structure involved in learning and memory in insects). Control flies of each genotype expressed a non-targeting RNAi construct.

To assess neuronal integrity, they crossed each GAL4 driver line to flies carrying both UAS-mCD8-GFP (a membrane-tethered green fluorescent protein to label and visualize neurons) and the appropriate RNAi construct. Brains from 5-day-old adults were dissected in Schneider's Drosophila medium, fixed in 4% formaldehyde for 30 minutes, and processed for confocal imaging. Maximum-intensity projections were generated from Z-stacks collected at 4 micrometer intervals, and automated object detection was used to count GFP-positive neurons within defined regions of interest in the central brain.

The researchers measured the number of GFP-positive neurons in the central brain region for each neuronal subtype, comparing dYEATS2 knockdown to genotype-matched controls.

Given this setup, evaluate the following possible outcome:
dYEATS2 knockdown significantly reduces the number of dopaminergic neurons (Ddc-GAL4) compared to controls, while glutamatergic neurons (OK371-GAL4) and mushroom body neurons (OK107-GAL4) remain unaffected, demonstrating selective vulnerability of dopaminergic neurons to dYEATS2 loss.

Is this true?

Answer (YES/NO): YES